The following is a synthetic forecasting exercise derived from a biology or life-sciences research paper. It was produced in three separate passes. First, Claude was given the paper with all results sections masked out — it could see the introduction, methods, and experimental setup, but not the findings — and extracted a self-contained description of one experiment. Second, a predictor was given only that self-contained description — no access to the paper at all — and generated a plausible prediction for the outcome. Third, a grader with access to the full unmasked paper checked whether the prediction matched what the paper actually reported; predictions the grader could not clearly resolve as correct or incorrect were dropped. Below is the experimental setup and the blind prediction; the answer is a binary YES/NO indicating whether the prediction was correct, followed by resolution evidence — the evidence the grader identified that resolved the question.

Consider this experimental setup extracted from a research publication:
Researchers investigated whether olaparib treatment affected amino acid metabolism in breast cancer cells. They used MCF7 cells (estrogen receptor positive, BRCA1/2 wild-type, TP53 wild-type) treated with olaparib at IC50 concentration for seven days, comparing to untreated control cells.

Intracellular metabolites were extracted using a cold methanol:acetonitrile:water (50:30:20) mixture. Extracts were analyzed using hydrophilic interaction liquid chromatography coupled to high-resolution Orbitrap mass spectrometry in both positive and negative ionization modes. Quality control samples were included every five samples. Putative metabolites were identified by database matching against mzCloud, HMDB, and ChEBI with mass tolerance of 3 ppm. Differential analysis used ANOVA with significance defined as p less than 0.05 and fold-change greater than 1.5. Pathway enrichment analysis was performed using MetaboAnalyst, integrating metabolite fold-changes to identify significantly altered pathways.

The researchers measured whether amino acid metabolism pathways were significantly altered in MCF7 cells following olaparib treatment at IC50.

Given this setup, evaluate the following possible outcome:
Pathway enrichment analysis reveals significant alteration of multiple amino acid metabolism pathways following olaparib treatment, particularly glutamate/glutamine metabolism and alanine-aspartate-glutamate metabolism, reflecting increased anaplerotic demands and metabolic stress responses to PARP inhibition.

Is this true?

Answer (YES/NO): YES